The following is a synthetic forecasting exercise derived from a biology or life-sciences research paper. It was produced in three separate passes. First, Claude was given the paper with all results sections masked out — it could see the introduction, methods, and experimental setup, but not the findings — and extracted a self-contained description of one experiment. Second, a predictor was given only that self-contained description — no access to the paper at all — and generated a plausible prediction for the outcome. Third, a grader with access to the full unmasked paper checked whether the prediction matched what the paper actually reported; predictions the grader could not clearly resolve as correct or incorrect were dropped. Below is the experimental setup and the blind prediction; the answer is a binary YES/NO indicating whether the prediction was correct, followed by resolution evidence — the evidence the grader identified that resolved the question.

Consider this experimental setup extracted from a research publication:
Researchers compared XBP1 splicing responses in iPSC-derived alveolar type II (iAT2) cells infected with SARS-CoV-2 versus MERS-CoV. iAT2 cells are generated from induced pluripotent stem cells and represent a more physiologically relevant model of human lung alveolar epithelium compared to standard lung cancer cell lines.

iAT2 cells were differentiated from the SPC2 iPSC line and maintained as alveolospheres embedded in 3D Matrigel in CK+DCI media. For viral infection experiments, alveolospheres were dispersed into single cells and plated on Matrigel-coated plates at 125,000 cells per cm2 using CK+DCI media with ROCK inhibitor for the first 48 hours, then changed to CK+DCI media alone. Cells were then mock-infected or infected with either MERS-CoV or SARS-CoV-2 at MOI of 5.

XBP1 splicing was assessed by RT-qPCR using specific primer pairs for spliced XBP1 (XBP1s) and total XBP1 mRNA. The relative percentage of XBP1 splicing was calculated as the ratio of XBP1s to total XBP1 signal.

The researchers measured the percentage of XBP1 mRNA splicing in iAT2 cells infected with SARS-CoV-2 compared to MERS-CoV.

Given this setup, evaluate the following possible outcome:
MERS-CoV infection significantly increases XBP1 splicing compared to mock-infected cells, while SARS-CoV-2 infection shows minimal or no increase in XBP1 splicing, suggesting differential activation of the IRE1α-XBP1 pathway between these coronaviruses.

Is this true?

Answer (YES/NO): YES